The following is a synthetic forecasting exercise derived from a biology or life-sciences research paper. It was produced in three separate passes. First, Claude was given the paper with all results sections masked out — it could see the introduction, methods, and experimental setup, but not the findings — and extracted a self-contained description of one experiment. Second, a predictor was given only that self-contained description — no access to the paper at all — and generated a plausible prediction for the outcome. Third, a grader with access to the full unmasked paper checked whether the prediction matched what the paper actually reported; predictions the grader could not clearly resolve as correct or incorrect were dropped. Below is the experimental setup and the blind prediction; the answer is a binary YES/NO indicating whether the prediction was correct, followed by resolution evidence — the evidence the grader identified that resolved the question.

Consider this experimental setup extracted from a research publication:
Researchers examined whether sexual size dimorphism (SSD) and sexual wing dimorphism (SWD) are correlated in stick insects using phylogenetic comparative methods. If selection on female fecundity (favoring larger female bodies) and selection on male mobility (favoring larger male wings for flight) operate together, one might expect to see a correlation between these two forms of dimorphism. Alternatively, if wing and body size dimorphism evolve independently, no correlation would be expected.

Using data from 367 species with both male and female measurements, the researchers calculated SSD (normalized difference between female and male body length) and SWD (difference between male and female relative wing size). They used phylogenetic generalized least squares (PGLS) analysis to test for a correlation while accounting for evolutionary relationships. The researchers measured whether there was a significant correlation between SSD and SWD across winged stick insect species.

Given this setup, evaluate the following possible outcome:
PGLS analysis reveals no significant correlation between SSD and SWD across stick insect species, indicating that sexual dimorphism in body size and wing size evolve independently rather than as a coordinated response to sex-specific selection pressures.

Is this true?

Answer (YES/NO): NO